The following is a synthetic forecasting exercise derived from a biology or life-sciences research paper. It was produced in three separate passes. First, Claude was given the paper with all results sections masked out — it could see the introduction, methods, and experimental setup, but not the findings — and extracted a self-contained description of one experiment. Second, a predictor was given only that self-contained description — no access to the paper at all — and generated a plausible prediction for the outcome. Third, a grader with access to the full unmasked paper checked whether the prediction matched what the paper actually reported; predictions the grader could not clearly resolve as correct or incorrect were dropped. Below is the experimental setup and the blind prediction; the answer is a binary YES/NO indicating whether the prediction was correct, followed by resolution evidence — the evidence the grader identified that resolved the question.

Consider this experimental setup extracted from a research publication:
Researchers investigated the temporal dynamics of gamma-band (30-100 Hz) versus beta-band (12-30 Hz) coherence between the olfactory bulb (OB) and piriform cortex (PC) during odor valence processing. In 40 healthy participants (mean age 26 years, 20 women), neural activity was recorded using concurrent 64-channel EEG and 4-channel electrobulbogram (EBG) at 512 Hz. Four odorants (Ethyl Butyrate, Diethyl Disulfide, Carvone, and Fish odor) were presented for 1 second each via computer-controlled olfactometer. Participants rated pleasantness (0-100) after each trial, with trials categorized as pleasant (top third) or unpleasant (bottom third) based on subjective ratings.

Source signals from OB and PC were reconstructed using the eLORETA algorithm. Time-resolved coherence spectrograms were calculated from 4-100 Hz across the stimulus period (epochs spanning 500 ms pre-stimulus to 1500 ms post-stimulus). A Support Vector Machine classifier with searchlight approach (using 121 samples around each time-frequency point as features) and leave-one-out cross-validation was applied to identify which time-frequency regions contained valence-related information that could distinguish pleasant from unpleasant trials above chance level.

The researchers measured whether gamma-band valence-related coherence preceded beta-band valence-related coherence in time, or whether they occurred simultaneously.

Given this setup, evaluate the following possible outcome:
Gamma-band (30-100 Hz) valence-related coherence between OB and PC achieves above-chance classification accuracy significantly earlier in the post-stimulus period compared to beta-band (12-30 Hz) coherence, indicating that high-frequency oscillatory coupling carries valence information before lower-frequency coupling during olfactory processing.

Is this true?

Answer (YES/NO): YES